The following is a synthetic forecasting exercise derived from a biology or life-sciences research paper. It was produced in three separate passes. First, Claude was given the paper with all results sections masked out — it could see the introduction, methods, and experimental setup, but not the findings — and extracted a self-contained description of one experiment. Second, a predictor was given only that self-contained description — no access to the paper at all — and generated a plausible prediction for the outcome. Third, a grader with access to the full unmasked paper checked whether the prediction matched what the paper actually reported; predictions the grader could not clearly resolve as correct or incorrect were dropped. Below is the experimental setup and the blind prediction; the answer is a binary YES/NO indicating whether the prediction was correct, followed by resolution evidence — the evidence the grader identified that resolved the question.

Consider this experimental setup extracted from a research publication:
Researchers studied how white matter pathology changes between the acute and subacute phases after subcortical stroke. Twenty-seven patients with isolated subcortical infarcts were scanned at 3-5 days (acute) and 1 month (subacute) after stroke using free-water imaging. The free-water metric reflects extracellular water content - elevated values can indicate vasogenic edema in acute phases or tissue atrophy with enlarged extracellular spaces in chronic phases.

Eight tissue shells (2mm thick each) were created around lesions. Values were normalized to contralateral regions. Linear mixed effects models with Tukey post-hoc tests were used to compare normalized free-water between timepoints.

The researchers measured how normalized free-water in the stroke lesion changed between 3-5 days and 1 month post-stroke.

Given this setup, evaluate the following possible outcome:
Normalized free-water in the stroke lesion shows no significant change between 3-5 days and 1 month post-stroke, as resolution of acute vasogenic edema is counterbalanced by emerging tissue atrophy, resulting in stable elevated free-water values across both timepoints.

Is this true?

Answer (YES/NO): NO